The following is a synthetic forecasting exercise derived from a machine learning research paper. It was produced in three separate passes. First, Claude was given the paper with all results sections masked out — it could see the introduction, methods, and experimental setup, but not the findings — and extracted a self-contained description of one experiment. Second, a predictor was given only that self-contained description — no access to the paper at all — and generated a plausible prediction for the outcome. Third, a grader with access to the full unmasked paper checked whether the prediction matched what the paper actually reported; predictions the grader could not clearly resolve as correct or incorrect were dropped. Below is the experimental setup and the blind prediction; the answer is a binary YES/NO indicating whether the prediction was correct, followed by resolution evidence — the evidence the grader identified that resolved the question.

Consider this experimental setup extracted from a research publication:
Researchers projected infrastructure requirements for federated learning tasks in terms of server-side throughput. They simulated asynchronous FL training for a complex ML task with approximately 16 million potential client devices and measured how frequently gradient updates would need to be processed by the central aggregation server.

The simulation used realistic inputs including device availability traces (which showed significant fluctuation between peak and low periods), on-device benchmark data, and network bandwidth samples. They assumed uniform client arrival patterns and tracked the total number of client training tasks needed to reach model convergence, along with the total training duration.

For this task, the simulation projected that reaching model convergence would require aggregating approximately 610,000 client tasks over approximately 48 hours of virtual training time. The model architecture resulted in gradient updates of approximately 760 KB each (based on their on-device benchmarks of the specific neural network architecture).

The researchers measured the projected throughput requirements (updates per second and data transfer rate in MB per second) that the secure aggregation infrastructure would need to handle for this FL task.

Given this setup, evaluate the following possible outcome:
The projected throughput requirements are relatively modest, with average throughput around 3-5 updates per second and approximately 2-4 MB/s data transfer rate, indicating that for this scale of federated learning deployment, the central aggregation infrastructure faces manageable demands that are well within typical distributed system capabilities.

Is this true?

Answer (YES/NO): YES